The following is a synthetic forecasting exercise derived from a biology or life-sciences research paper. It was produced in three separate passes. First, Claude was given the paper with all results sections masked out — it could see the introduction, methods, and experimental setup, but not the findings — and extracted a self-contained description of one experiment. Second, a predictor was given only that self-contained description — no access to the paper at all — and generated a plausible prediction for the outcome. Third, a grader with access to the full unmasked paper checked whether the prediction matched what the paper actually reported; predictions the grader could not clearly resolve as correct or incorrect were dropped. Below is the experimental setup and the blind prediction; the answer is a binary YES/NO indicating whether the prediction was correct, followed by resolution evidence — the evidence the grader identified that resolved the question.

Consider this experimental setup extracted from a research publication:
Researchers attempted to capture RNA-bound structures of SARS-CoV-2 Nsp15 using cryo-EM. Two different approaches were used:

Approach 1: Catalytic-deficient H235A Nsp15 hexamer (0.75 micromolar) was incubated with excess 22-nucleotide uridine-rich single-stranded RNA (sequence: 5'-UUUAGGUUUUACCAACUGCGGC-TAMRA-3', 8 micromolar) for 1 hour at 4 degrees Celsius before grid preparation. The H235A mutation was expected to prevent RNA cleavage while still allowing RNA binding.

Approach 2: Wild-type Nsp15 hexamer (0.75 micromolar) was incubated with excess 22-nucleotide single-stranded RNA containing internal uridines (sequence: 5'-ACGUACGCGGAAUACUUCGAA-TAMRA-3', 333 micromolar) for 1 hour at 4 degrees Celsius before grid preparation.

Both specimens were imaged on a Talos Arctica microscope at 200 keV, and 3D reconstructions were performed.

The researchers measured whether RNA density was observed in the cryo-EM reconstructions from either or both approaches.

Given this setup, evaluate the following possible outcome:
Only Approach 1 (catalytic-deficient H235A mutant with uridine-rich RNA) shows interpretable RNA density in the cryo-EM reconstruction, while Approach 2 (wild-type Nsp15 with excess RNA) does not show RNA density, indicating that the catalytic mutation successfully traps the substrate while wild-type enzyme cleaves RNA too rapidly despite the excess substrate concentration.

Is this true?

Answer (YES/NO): NO